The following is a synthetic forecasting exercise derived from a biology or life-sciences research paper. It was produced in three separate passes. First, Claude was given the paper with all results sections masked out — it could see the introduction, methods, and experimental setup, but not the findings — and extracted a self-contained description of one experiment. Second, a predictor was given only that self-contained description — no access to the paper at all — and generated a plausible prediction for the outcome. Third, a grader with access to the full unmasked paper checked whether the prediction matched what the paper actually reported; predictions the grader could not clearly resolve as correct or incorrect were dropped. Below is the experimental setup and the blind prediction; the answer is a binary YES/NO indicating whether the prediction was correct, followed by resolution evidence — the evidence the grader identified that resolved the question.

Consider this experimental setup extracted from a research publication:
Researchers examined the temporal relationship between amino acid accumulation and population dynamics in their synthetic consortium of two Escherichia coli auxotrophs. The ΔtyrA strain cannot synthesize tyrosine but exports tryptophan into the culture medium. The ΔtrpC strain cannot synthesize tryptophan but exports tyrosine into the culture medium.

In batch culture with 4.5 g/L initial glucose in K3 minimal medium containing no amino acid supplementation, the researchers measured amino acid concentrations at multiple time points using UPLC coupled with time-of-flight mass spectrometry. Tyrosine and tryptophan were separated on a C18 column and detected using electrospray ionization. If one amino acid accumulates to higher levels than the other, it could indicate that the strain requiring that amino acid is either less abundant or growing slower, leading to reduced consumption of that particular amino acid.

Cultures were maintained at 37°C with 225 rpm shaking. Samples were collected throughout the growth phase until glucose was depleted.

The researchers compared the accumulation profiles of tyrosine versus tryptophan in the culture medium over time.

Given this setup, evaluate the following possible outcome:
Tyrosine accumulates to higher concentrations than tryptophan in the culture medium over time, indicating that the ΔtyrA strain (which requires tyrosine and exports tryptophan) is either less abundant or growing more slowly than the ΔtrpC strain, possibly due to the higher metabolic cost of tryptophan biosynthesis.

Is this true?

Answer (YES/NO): YES